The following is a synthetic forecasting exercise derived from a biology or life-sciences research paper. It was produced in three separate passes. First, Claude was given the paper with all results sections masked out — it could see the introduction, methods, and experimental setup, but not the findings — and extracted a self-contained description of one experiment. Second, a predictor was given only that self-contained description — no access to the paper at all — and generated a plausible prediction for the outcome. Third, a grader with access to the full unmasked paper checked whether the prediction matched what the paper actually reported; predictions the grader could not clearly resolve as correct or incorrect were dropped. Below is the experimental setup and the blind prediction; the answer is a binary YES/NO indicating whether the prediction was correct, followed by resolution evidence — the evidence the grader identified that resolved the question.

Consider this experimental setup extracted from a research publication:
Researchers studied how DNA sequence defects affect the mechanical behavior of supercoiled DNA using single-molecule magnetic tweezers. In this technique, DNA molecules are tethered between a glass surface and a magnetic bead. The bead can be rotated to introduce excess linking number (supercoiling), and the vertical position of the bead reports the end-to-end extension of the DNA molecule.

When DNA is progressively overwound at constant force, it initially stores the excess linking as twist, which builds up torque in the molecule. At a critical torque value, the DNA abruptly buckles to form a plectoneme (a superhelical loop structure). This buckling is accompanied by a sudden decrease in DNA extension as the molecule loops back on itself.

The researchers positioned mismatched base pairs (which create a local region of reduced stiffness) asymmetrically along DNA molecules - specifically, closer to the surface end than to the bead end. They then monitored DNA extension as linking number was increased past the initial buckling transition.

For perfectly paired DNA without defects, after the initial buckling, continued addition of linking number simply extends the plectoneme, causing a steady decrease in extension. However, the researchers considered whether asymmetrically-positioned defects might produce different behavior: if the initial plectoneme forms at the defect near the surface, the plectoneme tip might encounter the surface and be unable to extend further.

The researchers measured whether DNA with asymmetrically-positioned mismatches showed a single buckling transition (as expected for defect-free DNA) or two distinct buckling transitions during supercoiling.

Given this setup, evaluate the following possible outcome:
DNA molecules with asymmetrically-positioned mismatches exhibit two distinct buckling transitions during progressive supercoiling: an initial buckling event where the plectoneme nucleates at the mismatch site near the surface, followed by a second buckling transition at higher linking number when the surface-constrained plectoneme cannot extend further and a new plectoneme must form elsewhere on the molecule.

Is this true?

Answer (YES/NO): YES